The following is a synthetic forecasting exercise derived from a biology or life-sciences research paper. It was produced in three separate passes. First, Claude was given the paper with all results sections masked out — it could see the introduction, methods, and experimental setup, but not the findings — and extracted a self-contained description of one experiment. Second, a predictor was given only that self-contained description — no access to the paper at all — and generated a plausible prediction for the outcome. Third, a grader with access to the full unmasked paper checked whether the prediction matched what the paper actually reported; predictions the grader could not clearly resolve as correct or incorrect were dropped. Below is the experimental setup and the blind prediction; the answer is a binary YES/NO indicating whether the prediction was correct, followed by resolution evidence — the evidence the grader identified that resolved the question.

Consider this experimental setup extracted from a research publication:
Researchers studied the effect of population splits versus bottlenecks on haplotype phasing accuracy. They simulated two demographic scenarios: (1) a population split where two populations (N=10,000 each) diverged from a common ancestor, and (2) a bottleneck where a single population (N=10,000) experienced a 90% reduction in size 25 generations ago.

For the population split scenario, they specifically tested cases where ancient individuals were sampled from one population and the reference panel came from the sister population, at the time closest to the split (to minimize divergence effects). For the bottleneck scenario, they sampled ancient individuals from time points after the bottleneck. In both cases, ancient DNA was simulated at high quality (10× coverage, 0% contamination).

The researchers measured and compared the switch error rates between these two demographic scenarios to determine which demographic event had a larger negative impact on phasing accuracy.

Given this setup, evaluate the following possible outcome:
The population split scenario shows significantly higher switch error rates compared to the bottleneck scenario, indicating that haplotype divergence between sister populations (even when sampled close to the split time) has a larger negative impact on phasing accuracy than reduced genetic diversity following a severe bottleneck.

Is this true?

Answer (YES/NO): NO